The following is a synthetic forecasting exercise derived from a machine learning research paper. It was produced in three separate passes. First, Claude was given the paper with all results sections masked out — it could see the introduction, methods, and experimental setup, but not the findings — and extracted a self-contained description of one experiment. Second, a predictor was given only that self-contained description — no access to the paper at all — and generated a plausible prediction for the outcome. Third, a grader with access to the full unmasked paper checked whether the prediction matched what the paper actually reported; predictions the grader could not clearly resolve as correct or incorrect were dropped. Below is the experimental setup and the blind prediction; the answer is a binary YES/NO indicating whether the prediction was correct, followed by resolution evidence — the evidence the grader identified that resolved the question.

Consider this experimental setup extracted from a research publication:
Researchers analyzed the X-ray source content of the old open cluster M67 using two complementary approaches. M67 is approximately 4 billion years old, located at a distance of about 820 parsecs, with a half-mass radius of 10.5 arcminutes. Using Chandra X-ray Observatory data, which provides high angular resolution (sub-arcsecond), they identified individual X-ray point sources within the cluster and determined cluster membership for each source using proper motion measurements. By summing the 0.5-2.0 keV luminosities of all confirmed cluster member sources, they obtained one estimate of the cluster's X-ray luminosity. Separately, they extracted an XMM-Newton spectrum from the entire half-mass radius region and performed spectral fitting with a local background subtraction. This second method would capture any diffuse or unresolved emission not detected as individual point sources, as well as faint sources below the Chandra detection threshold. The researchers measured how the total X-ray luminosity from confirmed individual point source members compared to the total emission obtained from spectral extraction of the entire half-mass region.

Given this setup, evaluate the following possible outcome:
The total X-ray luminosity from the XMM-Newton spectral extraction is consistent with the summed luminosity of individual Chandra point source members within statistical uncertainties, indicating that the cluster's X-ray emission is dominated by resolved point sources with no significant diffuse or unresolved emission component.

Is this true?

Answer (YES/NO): NO